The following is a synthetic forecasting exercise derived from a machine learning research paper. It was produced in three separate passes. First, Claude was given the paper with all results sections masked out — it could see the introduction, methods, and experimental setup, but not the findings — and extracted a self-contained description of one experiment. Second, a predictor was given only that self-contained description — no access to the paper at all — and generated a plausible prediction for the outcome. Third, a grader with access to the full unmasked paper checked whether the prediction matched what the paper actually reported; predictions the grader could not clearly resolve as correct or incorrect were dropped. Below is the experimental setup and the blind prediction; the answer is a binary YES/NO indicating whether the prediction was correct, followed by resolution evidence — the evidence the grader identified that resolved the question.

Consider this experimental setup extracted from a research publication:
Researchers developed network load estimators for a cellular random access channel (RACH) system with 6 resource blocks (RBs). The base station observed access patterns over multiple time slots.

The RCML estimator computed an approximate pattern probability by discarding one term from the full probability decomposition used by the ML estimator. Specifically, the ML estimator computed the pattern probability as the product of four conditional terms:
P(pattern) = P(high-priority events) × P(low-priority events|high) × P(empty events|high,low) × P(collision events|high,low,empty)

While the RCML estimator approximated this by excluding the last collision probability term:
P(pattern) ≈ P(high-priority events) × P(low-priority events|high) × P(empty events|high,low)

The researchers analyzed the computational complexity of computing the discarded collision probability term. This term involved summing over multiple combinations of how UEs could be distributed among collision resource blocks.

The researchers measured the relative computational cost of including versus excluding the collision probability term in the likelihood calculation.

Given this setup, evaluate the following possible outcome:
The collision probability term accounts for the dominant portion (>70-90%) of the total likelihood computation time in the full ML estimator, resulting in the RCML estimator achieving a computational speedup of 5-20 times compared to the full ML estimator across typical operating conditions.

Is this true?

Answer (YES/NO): NO